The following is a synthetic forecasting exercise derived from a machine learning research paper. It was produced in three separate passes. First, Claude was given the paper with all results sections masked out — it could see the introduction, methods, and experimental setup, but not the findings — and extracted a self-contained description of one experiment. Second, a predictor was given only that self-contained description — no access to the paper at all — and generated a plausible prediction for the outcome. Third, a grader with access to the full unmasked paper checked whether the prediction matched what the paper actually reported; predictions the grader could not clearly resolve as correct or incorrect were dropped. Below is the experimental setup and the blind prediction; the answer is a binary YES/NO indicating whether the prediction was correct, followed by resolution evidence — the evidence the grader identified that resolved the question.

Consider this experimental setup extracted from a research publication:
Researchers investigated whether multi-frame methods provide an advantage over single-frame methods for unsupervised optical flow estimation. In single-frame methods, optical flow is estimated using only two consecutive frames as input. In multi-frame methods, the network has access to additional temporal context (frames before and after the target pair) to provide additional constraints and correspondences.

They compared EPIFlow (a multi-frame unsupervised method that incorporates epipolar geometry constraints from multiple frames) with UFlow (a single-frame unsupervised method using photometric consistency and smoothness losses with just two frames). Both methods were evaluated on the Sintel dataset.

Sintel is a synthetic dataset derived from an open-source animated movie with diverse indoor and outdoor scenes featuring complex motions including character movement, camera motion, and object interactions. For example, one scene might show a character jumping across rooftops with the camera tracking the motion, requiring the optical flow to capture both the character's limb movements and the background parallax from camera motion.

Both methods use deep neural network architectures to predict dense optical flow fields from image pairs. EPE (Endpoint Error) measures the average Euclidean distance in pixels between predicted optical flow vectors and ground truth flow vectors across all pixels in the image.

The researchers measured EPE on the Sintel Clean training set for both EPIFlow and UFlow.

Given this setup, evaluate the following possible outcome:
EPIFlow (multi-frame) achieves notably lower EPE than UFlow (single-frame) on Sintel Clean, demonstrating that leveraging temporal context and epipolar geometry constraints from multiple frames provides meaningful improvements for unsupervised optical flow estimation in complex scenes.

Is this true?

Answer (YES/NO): NO